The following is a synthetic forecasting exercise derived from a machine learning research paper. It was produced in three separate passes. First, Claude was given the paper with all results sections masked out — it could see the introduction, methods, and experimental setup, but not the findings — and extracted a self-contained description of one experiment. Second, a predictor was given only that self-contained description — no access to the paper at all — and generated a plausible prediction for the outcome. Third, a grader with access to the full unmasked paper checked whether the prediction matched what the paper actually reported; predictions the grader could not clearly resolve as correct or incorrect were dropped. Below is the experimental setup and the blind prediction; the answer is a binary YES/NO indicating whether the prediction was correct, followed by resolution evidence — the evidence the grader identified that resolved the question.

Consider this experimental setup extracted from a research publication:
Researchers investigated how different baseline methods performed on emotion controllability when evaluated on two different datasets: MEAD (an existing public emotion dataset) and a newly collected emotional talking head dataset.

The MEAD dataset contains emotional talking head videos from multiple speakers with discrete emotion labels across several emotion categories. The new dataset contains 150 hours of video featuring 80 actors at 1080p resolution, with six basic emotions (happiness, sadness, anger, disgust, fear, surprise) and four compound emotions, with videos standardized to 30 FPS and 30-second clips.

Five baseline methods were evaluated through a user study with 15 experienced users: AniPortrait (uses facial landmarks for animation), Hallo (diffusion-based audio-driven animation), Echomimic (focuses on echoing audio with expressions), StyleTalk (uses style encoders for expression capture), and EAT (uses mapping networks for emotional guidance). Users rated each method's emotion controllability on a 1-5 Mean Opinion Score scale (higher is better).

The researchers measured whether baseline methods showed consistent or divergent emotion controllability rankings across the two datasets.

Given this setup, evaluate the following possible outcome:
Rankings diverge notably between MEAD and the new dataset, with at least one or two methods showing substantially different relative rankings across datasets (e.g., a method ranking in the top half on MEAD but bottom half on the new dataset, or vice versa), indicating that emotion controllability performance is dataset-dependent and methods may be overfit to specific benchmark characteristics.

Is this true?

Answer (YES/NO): NO